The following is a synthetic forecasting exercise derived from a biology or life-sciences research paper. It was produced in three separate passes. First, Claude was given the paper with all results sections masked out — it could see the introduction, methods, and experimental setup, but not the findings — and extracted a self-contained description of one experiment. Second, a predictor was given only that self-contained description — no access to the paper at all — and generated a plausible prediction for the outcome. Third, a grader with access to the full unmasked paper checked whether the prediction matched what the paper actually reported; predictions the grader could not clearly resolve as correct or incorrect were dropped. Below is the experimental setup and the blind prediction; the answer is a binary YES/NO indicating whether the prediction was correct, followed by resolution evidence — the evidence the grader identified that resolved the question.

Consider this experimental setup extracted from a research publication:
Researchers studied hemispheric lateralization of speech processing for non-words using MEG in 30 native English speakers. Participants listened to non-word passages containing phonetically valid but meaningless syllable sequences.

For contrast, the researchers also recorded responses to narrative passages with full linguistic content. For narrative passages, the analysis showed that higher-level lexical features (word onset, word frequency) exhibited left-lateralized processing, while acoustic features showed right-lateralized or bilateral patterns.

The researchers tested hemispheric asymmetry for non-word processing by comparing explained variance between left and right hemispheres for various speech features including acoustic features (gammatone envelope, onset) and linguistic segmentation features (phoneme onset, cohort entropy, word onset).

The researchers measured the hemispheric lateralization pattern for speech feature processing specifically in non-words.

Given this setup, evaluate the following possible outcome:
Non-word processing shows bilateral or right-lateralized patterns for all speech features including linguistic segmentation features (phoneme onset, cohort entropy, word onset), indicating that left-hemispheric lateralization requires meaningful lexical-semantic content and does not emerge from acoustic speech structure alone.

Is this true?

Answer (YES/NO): YES